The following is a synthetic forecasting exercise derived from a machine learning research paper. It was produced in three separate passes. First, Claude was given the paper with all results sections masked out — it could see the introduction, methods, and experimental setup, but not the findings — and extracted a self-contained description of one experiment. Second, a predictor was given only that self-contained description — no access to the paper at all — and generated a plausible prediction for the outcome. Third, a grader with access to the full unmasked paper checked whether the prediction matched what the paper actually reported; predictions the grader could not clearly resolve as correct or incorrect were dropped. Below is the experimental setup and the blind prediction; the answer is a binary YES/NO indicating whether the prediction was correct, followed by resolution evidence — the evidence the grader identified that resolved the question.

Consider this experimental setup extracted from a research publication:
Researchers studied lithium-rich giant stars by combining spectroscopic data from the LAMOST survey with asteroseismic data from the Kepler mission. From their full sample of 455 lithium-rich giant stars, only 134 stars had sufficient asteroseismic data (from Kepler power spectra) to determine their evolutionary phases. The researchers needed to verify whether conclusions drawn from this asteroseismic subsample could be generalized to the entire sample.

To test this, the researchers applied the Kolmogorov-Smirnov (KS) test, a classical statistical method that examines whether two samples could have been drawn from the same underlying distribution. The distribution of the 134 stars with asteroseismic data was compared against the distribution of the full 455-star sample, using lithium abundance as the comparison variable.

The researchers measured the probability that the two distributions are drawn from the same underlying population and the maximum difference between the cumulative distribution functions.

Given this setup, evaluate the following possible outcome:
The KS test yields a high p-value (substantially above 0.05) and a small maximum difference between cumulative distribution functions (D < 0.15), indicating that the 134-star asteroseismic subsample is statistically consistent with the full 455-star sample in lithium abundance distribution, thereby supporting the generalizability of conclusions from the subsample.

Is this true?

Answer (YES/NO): YES